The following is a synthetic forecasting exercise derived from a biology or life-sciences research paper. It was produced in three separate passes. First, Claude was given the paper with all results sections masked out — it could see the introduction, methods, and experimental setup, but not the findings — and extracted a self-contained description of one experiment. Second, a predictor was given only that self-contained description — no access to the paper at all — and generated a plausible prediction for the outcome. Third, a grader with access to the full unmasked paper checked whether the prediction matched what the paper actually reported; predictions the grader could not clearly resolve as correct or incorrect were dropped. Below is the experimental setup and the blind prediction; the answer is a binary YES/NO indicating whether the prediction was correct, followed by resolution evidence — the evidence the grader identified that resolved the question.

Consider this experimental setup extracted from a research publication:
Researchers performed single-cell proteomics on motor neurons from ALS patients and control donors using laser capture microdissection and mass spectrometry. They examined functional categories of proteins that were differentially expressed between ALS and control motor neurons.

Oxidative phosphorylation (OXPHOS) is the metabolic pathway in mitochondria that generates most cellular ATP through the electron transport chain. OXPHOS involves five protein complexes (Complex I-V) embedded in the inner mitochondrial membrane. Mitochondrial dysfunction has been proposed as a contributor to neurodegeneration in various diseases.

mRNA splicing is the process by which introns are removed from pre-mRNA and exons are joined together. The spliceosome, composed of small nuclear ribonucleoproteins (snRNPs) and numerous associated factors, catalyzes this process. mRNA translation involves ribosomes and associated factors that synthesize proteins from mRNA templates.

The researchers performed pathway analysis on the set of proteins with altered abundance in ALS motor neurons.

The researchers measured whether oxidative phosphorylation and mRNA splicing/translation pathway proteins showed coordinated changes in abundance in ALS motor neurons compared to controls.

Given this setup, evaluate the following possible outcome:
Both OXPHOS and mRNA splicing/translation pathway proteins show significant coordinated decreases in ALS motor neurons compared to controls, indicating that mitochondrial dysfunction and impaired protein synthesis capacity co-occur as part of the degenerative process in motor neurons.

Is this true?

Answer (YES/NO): YES